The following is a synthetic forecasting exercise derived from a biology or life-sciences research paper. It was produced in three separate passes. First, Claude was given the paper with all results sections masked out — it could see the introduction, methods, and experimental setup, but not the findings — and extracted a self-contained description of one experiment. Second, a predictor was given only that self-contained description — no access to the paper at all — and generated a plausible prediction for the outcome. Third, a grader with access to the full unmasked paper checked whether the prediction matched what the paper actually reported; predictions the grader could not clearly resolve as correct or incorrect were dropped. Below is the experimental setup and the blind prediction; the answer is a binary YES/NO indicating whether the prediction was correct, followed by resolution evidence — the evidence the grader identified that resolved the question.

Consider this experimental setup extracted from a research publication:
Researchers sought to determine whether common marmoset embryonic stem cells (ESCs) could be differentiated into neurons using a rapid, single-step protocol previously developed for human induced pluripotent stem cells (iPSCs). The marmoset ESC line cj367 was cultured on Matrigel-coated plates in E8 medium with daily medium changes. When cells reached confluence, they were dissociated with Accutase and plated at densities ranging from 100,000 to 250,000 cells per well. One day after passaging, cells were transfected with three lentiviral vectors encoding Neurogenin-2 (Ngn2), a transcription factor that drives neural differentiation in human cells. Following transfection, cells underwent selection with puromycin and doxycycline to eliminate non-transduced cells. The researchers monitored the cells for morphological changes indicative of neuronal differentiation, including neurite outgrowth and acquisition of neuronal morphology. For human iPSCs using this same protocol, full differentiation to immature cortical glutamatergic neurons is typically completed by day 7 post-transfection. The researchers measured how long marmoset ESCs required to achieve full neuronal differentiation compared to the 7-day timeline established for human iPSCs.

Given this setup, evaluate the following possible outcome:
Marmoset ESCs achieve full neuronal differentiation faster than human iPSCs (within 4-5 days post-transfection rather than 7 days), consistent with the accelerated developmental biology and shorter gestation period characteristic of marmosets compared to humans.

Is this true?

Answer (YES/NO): NO